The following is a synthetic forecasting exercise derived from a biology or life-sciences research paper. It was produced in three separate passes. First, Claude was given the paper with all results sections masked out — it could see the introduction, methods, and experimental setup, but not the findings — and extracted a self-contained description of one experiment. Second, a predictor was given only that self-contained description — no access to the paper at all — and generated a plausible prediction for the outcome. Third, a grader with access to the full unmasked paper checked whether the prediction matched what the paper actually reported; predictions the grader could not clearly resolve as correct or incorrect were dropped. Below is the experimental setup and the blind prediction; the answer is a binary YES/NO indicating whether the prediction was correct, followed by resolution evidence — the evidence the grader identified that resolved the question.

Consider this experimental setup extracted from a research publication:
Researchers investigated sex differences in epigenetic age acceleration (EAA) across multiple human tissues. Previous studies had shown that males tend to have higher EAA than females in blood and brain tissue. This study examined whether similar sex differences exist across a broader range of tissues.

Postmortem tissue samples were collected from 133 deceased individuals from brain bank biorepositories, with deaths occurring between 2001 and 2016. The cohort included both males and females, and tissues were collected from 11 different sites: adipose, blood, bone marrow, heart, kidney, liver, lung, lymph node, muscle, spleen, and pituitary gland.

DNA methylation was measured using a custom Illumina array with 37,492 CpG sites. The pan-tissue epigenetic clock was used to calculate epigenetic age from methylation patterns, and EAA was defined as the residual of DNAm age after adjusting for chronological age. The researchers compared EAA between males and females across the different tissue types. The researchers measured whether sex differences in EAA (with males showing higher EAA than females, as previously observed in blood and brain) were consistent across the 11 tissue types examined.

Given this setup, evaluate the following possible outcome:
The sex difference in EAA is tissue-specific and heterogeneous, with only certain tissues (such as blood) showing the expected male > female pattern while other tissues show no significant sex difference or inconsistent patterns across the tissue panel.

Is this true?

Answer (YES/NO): NO